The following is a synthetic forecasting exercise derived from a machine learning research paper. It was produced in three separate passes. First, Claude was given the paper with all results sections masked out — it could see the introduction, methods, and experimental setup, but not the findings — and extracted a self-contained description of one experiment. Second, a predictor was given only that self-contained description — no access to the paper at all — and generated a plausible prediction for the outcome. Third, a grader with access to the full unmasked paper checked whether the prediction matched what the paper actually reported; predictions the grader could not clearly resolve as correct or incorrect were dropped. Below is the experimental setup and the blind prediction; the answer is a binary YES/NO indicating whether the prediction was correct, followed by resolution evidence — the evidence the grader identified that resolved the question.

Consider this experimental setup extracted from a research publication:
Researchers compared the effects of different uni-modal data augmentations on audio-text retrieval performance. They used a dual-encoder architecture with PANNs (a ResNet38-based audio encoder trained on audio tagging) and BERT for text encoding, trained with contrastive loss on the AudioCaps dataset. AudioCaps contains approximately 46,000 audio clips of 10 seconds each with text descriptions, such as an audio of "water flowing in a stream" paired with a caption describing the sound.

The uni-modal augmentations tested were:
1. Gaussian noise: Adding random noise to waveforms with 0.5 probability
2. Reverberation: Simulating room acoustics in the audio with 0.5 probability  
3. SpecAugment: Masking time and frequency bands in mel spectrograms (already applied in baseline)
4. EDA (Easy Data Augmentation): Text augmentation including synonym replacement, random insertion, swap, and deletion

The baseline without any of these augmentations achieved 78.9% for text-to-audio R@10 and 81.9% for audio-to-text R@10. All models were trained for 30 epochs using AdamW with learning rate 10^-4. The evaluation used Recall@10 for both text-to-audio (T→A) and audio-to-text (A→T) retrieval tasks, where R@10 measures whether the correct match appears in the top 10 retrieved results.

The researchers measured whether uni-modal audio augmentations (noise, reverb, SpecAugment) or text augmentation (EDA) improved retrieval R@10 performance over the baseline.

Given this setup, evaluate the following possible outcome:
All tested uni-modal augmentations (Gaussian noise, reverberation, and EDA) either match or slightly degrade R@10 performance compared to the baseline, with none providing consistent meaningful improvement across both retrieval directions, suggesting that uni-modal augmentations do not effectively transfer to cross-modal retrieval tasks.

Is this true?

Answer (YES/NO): NO